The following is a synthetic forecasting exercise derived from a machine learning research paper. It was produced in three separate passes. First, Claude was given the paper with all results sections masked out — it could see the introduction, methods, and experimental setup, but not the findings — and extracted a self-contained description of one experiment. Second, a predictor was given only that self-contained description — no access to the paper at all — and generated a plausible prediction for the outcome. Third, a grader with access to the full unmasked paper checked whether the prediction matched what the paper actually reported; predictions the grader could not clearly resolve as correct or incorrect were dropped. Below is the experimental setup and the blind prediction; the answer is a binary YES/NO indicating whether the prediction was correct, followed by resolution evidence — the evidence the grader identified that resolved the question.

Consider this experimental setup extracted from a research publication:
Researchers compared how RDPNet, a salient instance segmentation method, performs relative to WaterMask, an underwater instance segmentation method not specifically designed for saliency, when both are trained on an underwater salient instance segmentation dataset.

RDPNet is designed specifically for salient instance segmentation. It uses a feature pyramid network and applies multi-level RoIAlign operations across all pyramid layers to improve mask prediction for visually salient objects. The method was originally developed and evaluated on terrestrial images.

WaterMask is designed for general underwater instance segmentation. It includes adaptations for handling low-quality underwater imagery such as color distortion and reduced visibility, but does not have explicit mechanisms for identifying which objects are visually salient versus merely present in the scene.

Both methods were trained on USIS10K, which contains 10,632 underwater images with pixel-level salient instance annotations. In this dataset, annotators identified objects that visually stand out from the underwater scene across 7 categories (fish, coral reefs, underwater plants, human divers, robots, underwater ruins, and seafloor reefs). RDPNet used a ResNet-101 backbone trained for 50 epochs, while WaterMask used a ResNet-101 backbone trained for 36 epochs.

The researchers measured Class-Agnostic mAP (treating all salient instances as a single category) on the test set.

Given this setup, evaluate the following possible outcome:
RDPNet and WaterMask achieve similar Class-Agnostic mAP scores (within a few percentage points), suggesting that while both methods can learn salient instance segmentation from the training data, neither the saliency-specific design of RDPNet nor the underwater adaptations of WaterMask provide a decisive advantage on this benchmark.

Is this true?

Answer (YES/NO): NO